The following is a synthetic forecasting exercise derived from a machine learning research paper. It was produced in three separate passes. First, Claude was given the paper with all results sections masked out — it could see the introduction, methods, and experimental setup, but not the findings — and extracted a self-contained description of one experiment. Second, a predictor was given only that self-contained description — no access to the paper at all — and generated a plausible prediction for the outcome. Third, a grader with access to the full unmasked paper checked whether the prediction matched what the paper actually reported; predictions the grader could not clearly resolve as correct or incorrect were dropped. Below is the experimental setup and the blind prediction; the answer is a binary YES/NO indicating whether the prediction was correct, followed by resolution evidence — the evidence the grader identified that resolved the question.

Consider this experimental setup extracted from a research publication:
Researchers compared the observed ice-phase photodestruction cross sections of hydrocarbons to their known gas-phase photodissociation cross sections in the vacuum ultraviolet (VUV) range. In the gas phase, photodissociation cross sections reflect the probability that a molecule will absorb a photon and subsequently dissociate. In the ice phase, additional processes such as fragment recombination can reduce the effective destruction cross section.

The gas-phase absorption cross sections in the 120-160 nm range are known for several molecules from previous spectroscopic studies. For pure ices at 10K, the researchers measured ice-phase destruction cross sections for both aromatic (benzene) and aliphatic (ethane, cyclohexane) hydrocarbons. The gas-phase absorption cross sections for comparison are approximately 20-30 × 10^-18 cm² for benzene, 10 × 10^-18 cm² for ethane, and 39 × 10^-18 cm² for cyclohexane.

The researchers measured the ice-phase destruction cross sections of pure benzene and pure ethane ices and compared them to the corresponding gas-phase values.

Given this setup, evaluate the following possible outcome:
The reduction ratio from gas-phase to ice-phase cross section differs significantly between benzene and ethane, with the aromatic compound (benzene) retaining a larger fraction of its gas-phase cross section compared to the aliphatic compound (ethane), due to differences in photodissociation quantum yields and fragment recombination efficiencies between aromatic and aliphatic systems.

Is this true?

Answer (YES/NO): NO